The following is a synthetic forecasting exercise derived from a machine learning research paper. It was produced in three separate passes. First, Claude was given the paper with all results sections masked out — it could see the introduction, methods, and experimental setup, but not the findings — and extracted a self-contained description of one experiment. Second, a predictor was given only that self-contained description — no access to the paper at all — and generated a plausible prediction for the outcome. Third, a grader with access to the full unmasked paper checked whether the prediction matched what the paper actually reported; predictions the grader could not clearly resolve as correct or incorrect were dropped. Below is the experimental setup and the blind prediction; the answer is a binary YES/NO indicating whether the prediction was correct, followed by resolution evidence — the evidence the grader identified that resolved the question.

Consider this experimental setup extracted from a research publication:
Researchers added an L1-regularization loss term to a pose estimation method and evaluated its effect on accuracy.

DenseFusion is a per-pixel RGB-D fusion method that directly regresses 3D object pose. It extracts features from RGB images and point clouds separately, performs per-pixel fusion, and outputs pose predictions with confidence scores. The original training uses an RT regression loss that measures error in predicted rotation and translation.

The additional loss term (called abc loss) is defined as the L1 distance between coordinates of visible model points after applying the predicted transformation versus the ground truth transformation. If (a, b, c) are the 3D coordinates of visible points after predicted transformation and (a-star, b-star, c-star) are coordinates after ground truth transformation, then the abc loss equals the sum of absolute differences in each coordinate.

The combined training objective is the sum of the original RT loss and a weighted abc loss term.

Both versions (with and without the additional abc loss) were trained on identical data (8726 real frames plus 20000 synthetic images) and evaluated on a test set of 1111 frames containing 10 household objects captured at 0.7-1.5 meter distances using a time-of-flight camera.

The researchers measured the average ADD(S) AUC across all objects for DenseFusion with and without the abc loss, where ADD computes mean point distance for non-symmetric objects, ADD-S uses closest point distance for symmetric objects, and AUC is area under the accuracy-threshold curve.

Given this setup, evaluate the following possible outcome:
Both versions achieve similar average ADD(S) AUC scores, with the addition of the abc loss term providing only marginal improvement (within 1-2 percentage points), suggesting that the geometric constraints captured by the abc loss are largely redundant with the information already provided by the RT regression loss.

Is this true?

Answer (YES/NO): NO